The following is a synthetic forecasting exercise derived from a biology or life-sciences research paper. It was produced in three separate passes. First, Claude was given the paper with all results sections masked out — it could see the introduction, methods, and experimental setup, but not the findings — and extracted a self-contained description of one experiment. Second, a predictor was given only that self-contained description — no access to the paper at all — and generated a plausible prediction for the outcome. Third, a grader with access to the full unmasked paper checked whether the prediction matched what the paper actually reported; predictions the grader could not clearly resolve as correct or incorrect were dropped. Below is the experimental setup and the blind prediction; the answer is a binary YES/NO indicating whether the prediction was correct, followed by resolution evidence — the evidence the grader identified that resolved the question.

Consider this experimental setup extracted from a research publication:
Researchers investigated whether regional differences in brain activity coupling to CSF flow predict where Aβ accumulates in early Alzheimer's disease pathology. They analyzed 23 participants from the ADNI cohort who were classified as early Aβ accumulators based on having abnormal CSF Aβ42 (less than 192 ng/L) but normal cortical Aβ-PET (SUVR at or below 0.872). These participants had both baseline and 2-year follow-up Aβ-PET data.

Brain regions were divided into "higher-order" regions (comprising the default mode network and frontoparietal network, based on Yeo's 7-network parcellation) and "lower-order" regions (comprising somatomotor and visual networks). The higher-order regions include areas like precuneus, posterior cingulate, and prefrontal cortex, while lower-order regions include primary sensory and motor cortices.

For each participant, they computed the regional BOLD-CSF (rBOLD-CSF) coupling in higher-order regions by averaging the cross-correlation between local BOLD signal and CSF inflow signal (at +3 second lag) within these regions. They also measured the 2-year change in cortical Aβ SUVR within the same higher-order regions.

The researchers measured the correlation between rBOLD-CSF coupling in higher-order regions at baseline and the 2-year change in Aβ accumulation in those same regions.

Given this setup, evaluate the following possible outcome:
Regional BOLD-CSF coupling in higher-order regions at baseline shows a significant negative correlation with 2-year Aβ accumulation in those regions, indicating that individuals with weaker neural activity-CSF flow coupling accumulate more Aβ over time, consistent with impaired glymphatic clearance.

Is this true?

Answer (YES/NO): NO